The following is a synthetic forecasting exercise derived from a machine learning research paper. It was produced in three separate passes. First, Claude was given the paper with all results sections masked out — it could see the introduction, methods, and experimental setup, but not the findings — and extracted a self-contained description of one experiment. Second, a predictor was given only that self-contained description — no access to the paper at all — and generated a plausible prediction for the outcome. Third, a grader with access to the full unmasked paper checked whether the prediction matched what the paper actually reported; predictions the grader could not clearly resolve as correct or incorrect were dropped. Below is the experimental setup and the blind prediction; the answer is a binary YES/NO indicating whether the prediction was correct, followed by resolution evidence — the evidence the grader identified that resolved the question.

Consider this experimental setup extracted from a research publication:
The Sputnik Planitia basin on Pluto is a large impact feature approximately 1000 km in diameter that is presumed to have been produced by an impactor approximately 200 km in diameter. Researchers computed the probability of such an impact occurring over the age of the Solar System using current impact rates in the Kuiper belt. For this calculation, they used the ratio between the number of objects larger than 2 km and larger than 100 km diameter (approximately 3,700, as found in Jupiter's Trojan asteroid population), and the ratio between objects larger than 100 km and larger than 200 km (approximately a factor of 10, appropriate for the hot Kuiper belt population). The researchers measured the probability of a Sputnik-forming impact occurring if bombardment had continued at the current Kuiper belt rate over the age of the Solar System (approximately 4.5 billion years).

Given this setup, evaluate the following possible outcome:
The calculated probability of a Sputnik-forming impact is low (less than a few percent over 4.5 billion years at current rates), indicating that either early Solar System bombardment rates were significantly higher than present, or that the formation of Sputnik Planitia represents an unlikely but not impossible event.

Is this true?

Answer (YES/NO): YES